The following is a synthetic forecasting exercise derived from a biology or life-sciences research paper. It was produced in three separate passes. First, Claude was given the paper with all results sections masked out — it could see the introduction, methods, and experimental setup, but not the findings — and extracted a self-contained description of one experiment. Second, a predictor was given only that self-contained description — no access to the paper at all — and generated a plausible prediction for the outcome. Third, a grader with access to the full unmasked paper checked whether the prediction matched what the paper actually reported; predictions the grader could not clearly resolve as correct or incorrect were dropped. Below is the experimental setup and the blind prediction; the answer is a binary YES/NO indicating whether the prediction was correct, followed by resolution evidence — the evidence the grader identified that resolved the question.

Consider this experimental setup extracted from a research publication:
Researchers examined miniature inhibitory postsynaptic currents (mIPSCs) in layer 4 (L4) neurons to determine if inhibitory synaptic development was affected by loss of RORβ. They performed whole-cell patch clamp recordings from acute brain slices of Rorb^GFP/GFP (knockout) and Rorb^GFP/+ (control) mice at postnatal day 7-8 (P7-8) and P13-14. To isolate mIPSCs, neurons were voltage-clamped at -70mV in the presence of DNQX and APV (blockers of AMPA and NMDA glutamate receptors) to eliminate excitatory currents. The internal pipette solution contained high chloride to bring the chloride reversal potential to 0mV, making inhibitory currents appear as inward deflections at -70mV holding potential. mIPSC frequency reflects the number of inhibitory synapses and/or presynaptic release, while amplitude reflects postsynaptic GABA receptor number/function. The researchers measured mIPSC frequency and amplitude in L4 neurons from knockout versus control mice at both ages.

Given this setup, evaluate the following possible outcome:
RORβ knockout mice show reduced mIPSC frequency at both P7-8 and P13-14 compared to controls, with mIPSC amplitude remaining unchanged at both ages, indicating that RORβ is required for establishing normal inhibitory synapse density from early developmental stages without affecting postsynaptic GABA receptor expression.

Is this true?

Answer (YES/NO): NO